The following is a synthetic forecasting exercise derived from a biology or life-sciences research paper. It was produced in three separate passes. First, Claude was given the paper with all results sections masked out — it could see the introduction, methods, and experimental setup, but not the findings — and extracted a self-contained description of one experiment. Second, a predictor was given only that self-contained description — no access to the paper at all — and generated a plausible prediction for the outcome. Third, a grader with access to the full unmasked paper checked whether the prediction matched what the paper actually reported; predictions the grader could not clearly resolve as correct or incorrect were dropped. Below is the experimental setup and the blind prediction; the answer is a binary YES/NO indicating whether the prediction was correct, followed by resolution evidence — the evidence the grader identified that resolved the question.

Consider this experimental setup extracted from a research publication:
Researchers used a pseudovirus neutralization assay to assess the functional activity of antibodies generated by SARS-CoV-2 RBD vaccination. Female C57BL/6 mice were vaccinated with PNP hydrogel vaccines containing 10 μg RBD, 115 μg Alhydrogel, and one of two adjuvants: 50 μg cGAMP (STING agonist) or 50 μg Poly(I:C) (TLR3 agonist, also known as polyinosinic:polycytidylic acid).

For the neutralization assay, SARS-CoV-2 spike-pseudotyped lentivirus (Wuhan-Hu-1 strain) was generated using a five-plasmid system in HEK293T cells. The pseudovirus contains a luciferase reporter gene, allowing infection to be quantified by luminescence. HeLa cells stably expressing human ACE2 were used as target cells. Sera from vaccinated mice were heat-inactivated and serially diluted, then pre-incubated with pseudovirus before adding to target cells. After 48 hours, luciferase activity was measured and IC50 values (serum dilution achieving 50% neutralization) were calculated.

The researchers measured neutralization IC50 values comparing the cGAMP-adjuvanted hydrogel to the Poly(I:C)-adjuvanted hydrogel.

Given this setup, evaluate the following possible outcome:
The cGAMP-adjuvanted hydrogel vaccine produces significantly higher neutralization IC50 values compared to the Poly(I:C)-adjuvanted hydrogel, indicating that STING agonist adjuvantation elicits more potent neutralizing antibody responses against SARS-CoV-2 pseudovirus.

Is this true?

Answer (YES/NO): YES